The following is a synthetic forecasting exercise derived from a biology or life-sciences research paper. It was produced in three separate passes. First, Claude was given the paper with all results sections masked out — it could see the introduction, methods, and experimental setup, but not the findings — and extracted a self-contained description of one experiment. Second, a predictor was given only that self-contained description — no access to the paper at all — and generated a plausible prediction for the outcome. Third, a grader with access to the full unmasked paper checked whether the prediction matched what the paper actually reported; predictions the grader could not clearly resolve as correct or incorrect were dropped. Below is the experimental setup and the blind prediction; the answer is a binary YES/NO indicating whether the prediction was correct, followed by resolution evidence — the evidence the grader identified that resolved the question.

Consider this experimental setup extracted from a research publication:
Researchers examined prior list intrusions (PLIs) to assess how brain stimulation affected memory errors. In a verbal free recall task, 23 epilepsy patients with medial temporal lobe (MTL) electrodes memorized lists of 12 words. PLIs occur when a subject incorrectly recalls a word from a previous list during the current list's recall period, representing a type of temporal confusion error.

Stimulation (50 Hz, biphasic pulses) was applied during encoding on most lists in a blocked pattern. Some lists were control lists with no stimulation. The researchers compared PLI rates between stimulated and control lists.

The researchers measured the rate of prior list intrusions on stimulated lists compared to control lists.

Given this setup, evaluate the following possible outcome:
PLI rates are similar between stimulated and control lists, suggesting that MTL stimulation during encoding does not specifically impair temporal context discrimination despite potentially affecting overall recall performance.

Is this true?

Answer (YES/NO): NO